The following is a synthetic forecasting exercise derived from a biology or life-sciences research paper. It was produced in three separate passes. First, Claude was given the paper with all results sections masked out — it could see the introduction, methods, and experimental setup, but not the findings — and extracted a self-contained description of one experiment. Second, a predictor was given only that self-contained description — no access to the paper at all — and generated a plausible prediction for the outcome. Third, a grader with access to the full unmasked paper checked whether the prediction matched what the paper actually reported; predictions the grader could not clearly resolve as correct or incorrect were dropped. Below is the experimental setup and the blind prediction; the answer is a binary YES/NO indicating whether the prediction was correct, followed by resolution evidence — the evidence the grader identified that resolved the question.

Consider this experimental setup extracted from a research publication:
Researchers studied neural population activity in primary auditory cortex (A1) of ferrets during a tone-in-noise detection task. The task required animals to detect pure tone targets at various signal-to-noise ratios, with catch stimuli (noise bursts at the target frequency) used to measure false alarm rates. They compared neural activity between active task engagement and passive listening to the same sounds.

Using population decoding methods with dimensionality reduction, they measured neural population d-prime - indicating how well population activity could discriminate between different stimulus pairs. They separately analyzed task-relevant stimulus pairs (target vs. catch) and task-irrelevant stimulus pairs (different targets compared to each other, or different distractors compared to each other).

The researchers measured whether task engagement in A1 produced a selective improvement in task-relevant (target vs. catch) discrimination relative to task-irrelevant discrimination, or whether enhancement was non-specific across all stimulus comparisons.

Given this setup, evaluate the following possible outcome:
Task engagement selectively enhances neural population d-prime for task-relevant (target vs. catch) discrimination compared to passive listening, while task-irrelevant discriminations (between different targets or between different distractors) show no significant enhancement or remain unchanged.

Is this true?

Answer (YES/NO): NO